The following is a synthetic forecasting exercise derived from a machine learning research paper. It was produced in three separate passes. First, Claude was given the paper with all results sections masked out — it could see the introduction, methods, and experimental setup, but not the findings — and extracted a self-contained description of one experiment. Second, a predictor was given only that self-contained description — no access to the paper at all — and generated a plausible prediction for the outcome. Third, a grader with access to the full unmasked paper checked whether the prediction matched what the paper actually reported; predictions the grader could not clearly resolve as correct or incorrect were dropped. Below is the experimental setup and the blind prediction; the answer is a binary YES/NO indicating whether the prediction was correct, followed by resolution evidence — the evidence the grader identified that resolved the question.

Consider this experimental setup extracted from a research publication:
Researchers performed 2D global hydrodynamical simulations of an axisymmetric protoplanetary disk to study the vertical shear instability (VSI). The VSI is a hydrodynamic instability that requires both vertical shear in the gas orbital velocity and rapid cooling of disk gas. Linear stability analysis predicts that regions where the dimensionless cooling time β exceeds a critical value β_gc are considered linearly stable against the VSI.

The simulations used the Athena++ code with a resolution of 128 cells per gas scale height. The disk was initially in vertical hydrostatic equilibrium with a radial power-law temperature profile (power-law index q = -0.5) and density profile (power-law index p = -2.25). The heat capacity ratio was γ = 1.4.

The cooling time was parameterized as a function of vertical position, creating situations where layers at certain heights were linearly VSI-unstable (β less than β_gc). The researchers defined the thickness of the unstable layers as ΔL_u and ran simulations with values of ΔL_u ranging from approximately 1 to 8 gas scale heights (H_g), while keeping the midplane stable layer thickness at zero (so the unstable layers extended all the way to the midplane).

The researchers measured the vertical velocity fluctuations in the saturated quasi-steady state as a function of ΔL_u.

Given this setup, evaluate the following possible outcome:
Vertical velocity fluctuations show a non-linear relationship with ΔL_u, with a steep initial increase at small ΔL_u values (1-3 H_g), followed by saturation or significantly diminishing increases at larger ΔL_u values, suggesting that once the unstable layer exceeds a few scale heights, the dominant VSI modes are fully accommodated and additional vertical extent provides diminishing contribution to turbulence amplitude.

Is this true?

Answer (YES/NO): YES